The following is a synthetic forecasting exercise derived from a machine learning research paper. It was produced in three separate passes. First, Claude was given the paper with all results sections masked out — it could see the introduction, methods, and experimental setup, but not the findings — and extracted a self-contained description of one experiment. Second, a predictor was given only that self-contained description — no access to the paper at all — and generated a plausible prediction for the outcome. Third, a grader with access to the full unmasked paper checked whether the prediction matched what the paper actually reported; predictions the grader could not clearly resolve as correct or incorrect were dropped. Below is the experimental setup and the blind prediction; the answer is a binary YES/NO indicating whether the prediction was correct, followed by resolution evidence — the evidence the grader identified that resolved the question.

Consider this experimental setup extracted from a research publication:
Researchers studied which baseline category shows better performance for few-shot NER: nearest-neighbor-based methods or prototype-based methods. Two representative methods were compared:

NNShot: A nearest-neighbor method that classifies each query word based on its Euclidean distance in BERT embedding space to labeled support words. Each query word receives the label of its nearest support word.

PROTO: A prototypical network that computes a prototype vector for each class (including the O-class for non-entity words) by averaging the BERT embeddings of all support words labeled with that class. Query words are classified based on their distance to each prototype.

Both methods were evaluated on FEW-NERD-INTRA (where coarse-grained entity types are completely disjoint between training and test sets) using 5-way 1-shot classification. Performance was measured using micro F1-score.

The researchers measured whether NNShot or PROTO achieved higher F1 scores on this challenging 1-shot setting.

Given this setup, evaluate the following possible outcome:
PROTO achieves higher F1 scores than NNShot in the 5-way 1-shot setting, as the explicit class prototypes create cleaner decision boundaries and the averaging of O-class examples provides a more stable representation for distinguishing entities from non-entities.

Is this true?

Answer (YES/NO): NO